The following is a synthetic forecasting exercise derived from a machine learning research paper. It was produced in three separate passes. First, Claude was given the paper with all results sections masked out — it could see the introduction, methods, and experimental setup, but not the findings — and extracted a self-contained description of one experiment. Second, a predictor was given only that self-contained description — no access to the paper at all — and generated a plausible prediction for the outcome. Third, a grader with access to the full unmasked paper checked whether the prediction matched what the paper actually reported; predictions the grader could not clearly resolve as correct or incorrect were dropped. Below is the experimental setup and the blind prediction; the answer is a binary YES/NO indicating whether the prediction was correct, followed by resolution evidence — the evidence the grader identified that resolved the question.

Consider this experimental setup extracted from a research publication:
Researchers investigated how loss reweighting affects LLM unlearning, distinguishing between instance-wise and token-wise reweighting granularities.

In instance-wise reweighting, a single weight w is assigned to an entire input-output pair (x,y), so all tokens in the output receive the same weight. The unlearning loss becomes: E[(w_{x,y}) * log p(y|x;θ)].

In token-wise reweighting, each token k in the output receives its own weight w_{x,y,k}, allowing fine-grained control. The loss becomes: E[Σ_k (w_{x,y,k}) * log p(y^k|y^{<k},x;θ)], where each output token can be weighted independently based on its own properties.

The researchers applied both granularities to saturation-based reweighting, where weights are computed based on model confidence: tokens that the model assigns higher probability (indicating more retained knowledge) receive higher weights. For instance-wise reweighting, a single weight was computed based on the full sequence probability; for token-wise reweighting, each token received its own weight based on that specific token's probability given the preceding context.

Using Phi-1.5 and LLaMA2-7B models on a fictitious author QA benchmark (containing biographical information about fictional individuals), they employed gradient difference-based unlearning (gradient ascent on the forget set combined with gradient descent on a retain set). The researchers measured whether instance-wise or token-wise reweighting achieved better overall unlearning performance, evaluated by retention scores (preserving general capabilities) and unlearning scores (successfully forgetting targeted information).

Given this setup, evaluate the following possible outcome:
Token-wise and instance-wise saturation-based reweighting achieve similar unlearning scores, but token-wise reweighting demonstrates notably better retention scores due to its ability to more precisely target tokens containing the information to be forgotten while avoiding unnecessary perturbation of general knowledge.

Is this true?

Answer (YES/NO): NO